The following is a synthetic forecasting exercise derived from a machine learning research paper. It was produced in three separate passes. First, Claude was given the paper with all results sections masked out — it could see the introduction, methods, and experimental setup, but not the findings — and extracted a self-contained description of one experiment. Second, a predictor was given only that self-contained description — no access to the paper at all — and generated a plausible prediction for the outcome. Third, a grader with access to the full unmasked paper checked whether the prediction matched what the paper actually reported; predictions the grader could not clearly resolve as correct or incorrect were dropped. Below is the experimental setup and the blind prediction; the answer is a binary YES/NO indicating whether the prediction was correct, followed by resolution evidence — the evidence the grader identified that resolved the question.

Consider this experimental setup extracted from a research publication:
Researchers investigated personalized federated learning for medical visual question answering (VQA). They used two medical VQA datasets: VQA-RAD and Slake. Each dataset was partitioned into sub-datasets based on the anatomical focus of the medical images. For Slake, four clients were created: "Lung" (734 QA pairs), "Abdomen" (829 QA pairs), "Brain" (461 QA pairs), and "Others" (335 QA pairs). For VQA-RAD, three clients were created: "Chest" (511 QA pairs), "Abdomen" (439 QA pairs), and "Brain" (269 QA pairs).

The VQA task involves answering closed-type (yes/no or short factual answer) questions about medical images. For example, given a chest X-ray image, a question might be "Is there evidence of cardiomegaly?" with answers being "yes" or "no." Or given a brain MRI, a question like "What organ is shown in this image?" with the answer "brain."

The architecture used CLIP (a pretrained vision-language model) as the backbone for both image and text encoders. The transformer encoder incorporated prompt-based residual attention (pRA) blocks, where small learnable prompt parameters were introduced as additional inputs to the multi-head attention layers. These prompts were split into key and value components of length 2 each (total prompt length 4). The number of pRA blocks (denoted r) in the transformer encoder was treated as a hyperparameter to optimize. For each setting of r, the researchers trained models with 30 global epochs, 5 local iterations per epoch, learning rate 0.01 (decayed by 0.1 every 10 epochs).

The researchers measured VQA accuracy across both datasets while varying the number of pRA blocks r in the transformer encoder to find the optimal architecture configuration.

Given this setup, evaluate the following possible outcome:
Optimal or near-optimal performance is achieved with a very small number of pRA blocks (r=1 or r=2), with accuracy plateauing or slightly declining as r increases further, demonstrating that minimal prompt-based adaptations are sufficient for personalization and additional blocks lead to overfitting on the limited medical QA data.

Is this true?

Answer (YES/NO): NO